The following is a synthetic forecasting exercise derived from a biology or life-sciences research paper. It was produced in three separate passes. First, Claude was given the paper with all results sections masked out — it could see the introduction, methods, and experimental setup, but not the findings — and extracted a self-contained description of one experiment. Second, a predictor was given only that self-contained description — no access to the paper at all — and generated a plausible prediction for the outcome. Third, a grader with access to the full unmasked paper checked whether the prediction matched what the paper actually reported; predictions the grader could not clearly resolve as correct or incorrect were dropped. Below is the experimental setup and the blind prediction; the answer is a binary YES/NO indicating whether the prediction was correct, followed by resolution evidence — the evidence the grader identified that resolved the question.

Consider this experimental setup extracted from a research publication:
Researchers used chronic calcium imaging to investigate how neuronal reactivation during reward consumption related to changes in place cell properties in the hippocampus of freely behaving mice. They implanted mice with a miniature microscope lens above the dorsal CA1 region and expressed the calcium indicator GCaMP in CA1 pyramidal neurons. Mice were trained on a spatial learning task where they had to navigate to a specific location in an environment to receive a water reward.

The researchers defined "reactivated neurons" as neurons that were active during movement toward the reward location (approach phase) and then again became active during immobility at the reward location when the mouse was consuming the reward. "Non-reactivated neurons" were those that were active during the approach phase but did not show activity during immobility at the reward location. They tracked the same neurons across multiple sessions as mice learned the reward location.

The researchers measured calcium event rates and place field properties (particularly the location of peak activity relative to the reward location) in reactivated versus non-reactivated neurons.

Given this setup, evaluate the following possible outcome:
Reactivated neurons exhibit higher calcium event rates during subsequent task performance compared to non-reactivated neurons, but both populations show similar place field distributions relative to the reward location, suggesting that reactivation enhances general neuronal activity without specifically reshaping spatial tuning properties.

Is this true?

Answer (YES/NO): NO